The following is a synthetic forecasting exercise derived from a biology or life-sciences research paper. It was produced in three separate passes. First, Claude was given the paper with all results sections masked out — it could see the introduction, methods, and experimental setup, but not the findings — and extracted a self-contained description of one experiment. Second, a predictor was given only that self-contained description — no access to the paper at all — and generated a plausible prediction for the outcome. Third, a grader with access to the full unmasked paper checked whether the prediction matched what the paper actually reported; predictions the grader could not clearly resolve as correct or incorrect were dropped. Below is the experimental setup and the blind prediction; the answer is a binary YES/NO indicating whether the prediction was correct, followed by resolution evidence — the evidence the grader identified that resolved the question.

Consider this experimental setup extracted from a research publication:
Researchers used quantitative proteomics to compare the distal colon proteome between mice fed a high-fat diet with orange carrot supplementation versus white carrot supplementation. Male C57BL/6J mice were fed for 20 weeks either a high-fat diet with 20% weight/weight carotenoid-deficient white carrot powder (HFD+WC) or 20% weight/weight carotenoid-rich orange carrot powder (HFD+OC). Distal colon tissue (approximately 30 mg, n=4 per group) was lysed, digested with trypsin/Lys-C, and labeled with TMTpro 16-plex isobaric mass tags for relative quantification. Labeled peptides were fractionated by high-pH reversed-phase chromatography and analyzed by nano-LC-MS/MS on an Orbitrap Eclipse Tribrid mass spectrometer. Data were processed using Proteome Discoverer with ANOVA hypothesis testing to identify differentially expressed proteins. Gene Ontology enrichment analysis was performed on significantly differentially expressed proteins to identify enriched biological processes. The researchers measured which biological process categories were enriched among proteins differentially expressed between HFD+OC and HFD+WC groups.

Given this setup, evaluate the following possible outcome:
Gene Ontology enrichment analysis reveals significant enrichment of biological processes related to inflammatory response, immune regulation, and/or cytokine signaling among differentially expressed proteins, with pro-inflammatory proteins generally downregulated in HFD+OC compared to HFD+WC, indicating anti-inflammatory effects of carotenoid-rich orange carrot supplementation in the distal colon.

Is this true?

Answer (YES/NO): NO